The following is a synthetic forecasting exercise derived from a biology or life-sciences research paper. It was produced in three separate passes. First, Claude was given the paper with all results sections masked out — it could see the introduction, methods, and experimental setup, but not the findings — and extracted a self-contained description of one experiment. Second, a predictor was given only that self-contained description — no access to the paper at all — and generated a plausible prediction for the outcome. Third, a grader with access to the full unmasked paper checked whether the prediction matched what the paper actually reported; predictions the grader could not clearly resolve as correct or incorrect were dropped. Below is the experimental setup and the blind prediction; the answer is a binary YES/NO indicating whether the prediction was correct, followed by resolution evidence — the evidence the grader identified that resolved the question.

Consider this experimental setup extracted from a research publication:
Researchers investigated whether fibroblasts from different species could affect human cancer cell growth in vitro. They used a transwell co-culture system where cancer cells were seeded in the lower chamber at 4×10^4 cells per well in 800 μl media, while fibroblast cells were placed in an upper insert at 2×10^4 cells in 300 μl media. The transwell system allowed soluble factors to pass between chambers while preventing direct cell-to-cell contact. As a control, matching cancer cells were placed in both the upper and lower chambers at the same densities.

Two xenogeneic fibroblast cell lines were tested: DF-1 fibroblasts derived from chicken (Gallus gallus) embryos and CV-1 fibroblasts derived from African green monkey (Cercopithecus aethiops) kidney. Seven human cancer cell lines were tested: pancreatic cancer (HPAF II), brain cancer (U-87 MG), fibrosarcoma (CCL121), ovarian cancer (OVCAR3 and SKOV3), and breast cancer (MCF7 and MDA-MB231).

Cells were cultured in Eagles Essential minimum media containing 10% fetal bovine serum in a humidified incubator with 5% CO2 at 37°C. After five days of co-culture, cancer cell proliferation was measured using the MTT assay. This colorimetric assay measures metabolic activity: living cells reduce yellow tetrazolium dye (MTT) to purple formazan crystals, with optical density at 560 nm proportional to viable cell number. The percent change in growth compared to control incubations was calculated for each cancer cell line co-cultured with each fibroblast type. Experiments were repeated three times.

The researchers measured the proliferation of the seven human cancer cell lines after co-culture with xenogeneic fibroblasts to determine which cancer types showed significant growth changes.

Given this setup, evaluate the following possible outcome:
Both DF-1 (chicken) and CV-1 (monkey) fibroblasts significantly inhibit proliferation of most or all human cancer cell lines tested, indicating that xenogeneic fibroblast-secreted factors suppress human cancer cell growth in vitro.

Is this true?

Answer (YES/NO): NO